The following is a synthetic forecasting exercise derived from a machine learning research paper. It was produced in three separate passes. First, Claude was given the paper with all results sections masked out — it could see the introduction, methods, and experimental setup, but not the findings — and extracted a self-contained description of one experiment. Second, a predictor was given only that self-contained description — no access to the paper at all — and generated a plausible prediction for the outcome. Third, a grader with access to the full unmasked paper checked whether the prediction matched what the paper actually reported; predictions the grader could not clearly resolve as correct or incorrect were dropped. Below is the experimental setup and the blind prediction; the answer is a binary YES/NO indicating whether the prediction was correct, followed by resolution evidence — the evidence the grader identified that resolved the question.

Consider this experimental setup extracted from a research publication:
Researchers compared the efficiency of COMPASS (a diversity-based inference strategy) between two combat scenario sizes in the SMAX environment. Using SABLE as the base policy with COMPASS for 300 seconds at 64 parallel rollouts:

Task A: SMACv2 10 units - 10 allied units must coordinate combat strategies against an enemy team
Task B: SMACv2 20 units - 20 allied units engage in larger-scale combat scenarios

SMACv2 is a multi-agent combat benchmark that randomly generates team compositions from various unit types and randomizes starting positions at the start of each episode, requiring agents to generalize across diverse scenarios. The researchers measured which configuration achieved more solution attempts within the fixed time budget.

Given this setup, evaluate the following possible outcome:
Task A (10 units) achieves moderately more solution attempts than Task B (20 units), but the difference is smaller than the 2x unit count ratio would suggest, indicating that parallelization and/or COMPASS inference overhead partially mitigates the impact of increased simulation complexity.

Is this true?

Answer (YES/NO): YES